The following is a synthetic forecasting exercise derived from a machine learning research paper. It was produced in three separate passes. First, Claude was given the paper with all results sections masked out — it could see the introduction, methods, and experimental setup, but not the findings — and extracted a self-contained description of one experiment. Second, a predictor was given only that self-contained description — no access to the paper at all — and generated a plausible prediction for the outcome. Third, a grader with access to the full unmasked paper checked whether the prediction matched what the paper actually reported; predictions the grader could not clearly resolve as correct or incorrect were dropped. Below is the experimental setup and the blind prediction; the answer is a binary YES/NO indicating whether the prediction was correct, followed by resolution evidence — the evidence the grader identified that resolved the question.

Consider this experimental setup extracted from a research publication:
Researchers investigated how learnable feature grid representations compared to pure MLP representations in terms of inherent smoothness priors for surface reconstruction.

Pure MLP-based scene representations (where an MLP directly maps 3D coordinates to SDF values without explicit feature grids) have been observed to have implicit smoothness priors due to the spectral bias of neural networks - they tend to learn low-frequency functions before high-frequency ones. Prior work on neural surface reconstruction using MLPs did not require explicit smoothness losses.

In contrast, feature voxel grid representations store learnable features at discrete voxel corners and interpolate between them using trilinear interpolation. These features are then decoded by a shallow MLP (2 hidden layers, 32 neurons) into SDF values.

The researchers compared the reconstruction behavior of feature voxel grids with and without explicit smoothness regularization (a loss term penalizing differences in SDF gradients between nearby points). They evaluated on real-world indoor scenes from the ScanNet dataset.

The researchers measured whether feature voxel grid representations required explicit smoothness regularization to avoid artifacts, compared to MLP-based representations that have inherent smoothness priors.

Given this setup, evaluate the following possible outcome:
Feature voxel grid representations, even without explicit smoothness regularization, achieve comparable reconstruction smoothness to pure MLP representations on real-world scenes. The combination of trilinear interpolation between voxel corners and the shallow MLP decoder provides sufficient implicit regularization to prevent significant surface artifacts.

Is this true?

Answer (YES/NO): NO